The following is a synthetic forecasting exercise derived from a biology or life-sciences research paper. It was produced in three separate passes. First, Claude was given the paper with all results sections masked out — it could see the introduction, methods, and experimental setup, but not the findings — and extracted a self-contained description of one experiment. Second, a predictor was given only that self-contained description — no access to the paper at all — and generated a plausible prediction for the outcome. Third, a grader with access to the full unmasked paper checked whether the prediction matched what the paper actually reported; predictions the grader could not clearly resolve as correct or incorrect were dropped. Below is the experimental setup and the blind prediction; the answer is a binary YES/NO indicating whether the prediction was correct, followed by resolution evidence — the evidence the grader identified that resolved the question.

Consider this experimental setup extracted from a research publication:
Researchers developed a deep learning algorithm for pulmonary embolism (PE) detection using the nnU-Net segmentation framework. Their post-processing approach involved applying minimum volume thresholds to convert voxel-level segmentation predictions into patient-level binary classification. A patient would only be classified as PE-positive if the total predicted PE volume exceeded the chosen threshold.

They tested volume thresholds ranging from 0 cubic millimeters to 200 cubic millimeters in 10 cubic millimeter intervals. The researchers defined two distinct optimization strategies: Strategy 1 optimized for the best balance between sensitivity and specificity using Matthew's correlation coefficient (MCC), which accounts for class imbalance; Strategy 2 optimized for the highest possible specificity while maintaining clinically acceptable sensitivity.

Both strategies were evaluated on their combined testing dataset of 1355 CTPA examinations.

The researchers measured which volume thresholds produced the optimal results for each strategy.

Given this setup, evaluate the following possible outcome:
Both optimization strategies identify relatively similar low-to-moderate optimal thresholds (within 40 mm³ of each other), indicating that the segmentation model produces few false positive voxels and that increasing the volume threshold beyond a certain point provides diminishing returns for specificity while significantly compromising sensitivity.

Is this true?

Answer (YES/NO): NO